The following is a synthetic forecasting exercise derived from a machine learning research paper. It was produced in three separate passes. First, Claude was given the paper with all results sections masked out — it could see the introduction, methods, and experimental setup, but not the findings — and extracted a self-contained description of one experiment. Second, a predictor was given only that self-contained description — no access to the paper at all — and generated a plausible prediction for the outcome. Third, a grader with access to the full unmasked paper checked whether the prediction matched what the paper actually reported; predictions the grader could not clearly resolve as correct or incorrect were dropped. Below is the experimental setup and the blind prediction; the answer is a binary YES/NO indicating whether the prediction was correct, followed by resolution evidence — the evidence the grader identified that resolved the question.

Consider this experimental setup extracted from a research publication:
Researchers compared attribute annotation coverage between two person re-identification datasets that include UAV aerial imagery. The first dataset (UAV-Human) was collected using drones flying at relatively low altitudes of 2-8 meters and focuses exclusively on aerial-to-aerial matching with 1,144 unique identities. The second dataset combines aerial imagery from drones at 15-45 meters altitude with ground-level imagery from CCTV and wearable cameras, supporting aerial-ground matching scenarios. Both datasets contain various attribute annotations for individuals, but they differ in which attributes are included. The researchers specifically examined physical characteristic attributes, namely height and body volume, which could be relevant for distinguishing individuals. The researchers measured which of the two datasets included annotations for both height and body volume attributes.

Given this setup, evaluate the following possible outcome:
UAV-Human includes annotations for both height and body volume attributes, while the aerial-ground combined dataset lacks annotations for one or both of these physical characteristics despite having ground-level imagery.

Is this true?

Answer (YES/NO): NO